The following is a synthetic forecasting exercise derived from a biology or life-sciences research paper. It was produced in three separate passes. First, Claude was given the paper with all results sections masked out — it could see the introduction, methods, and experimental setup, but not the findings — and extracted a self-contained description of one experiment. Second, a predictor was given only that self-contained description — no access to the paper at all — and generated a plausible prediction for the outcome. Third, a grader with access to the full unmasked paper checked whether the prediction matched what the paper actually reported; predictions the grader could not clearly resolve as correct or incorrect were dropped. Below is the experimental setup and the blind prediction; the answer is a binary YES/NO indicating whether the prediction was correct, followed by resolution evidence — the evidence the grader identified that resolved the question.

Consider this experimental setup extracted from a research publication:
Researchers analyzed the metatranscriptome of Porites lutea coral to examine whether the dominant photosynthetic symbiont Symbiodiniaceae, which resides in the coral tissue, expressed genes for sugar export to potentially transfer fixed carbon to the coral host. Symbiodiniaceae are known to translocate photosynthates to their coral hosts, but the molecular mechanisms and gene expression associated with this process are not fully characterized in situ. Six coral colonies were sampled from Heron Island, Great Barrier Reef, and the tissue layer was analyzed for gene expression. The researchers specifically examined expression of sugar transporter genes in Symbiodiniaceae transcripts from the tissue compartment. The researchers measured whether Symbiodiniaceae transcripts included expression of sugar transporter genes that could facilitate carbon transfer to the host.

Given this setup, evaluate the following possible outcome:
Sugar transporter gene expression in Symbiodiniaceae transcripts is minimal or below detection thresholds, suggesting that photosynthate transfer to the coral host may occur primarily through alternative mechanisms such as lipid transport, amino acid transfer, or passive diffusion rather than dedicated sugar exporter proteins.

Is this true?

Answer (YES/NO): NO